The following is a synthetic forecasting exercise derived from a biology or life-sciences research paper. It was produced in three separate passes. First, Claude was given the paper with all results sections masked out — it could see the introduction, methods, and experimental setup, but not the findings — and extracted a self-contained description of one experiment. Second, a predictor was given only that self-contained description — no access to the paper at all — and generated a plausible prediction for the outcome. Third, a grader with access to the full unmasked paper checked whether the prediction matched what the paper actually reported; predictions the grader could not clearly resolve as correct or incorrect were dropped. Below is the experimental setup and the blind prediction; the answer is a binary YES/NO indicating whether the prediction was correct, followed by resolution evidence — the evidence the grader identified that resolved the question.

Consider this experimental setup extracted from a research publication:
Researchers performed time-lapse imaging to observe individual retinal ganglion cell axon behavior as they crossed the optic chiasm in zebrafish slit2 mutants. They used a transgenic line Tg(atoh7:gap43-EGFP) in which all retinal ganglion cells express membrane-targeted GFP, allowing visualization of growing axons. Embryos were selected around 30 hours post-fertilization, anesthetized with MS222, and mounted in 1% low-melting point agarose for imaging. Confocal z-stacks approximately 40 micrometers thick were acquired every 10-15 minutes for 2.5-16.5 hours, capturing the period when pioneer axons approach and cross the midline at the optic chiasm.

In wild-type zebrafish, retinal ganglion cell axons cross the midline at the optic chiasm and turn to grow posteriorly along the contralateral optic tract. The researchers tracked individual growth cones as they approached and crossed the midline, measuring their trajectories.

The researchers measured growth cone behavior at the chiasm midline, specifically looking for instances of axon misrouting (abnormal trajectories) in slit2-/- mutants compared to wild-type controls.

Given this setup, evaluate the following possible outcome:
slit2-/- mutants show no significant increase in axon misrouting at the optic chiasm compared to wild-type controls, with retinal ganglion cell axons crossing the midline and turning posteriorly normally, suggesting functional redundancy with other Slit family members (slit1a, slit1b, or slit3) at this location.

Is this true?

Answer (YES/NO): NO